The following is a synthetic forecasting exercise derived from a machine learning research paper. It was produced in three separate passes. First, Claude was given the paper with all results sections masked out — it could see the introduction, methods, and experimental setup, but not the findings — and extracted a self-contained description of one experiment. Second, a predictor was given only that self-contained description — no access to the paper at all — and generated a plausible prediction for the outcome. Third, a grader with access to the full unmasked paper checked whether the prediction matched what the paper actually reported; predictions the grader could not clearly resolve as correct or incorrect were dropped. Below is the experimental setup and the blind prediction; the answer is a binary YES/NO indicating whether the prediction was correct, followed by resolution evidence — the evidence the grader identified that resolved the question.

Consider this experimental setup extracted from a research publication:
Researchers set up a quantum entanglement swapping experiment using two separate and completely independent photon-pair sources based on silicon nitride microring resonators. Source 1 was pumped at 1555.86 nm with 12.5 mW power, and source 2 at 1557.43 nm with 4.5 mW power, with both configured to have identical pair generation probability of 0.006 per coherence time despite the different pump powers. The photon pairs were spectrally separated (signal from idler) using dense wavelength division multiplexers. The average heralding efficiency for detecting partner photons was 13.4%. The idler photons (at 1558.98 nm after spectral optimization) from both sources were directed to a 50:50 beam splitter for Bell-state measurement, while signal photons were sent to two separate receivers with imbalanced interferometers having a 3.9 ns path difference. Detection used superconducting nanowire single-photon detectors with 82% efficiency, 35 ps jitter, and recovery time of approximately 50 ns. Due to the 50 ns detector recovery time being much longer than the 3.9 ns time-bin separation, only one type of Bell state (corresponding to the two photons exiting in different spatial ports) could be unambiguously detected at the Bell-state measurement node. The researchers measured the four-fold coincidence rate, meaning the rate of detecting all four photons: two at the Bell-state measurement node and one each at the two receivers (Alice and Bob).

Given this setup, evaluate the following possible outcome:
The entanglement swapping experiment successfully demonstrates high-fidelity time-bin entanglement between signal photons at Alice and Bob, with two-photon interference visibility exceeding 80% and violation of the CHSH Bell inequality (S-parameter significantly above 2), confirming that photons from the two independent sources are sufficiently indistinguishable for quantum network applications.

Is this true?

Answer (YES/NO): YES